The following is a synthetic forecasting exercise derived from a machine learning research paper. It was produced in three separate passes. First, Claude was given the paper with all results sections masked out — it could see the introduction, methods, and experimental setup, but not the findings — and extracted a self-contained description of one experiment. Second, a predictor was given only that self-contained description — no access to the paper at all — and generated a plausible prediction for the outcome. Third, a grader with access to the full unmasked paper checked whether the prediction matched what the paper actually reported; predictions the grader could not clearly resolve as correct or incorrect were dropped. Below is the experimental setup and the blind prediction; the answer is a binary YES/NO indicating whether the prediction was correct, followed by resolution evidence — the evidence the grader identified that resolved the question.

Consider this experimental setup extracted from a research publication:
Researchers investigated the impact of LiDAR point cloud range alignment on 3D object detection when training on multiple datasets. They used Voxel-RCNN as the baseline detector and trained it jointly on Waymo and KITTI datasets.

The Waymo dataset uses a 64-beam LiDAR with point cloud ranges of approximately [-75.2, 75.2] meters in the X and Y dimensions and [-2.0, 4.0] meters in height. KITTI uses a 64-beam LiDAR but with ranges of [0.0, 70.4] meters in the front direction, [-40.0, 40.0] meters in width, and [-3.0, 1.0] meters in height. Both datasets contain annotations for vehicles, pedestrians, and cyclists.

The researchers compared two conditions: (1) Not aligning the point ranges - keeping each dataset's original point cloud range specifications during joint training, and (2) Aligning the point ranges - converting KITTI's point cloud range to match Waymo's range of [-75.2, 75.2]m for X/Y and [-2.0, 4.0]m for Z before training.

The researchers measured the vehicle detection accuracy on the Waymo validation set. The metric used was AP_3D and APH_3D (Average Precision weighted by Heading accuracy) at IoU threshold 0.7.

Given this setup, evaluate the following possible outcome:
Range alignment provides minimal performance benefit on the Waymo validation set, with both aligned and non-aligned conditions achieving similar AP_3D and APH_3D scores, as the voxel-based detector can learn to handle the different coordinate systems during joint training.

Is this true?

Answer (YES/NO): NO